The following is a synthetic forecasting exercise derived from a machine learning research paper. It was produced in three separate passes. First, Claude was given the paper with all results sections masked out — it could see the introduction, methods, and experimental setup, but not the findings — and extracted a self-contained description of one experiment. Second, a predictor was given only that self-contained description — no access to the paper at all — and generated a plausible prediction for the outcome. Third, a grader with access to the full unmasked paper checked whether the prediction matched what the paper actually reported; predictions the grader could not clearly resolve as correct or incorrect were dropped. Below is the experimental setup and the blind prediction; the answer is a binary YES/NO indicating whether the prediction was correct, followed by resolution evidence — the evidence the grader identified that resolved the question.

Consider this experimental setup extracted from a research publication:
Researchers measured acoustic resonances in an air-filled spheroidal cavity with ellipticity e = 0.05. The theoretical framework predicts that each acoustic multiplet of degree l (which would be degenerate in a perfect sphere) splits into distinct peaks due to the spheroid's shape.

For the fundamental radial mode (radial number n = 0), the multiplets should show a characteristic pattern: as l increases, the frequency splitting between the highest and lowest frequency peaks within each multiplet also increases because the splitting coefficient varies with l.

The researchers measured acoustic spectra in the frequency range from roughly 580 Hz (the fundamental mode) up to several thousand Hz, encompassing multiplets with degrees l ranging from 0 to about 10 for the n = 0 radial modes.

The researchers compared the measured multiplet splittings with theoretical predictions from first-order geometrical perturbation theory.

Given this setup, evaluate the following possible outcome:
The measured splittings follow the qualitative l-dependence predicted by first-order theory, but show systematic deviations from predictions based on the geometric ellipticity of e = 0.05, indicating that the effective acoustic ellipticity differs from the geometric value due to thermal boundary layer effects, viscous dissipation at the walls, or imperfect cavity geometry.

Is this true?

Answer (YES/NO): NO